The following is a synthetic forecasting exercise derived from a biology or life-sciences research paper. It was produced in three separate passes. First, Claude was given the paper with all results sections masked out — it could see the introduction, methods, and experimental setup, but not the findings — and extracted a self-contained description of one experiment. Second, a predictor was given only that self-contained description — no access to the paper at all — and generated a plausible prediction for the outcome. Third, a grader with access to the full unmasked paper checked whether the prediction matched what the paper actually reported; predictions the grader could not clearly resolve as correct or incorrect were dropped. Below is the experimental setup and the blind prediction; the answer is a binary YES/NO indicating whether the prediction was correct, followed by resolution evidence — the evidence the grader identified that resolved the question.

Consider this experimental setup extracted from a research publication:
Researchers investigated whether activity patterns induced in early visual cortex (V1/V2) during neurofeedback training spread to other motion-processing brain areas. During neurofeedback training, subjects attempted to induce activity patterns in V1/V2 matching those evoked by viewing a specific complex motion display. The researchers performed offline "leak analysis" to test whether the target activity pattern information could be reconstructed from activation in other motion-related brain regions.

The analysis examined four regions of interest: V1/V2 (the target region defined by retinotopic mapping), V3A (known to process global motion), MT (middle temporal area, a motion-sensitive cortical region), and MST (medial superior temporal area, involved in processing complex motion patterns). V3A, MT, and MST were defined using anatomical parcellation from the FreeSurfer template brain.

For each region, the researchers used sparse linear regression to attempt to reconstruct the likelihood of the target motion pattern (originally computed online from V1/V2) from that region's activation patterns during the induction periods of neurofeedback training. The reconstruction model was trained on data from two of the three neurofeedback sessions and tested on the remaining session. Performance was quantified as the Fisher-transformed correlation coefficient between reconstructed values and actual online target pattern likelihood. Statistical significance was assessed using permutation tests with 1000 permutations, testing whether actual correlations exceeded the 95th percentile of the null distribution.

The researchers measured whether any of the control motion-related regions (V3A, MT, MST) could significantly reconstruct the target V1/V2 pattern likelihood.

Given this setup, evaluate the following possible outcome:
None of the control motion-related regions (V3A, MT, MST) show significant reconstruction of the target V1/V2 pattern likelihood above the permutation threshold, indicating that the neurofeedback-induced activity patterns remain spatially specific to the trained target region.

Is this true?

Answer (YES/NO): YES